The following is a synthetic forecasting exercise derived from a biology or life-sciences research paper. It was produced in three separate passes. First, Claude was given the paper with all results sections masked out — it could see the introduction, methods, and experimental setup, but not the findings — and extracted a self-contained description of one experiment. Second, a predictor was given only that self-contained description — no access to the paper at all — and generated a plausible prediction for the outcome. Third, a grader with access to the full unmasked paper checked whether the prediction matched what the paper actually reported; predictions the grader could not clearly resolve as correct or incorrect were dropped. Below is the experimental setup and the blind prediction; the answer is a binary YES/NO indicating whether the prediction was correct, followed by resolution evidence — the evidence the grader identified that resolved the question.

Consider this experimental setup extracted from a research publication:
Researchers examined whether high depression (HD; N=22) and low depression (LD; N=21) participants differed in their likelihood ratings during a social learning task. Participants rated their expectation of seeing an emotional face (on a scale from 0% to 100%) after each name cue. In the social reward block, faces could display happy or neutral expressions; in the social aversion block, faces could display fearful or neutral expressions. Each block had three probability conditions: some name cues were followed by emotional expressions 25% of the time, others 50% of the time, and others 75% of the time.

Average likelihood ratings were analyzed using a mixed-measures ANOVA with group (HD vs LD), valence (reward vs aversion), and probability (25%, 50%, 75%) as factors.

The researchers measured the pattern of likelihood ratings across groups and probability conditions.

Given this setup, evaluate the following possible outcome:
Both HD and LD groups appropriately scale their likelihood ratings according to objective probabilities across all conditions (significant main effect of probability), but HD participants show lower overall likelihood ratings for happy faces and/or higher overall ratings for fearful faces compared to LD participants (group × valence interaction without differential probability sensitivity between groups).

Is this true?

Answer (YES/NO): NO